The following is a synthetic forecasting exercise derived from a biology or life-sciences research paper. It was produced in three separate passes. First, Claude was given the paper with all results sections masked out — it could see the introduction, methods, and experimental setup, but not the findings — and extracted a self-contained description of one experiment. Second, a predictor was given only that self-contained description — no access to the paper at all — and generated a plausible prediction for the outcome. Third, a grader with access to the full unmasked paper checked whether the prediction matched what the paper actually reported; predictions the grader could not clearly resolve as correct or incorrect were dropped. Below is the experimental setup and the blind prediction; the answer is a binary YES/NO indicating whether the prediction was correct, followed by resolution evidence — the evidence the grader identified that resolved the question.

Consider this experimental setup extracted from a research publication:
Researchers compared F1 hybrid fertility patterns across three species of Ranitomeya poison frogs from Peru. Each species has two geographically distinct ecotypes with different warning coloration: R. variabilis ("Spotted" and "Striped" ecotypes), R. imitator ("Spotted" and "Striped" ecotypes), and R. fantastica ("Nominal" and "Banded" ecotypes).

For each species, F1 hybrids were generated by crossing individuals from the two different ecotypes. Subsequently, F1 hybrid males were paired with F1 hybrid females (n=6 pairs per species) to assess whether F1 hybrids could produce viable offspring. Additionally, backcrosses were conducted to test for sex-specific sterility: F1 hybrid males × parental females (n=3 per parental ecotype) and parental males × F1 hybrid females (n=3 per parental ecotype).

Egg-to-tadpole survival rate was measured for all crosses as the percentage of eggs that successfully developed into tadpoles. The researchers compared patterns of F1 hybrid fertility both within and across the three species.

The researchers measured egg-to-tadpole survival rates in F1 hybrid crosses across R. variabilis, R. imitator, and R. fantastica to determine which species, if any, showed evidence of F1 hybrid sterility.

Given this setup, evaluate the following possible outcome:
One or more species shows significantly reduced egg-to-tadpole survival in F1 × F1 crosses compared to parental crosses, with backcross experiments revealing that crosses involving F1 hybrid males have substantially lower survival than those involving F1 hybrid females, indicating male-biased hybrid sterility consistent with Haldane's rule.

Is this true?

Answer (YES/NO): YES